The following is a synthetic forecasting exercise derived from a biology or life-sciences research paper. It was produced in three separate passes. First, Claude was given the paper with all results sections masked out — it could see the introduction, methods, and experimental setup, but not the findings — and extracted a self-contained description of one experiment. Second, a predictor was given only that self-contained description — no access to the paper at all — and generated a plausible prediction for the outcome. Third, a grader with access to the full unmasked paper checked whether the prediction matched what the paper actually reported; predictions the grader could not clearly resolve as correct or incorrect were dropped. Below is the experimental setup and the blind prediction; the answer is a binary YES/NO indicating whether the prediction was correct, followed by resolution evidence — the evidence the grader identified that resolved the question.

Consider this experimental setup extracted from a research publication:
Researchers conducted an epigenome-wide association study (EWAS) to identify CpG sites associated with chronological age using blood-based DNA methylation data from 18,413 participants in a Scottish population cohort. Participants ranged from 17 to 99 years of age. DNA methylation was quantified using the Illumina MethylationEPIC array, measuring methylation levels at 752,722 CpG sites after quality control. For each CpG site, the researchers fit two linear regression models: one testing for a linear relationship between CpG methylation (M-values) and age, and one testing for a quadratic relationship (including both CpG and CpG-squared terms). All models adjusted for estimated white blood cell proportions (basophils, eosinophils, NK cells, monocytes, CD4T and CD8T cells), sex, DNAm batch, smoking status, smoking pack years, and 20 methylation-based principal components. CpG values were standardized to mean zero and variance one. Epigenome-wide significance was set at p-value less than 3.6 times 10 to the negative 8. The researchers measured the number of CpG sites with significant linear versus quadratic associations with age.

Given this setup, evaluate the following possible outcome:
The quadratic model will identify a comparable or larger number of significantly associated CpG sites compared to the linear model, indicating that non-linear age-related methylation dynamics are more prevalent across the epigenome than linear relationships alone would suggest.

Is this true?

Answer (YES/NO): YES